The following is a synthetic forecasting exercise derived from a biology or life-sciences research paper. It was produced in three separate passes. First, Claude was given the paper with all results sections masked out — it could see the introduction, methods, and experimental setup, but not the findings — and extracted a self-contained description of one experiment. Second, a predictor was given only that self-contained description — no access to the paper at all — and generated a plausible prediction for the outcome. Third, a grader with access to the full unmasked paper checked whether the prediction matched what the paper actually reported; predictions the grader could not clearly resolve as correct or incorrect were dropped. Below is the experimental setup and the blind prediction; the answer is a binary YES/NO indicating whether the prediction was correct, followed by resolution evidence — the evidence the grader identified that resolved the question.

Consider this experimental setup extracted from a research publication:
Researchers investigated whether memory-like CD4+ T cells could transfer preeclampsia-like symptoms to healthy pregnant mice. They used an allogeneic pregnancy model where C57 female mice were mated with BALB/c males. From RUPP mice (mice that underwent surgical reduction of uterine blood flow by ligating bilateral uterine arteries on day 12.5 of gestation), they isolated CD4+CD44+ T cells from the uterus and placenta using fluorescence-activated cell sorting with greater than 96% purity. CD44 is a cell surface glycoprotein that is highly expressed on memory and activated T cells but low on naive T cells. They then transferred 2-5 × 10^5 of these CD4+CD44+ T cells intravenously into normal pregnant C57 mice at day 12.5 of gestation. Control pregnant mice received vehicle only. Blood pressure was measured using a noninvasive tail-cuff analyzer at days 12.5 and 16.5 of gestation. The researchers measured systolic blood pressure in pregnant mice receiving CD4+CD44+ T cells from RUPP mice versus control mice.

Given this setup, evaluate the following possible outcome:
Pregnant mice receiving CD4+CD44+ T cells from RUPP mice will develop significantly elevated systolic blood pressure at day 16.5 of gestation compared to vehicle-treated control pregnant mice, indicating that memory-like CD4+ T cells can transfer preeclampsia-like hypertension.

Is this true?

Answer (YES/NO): YES